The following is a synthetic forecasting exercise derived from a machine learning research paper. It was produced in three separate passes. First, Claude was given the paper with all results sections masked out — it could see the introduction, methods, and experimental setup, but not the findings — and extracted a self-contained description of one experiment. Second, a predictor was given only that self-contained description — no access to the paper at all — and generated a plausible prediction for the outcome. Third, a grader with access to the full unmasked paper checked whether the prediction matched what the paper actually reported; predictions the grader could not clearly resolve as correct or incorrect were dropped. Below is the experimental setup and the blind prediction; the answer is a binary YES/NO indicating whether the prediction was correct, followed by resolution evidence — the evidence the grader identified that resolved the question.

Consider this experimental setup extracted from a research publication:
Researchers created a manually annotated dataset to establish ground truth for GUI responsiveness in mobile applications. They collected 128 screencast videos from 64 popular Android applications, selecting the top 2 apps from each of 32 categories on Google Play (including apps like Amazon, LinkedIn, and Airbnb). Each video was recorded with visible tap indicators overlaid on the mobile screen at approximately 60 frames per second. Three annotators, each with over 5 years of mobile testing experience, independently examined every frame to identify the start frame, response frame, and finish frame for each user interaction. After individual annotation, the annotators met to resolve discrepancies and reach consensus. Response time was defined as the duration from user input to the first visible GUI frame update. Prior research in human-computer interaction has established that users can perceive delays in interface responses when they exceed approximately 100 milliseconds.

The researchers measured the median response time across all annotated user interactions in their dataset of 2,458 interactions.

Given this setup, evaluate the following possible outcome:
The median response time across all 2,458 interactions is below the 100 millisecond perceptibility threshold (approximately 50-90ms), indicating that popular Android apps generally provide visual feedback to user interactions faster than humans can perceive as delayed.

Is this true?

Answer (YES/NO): NO